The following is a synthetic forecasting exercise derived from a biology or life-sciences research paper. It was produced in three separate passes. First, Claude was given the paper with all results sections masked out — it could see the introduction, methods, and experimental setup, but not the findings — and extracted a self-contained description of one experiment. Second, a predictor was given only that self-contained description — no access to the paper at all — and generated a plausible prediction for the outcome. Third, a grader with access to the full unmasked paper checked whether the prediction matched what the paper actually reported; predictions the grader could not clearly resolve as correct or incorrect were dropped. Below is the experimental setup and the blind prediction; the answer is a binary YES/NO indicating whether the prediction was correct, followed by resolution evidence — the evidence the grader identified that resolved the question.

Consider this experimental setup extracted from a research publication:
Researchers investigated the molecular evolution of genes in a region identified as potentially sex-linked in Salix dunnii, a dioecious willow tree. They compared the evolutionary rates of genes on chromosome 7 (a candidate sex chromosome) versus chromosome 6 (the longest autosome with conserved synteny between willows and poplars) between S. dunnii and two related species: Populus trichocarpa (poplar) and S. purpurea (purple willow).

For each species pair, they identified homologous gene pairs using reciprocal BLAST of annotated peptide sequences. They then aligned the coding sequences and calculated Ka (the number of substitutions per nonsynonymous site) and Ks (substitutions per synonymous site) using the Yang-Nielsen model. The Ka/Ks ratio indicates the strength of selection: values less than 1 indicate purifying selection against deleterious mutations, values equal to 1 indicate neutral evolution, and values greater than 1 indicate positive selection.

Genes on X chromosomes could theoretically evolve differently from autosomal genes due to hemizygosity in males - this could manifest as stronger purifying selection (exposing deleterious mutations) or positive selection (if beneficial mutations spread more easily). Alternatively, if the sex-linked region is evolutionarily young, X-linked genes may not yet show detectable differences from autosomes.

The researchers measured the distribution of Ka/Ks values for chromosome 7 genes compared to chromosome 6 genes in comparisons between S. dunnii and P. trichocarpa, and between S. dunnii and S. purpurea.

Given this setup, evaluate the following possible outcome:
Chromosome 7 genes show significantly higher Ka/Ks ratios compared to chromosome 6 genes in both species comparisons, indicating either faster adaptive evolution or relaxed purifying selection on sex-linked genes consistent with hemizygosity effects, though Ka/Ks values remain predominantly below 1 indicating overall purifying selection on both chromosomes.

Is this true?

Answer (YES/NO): NO